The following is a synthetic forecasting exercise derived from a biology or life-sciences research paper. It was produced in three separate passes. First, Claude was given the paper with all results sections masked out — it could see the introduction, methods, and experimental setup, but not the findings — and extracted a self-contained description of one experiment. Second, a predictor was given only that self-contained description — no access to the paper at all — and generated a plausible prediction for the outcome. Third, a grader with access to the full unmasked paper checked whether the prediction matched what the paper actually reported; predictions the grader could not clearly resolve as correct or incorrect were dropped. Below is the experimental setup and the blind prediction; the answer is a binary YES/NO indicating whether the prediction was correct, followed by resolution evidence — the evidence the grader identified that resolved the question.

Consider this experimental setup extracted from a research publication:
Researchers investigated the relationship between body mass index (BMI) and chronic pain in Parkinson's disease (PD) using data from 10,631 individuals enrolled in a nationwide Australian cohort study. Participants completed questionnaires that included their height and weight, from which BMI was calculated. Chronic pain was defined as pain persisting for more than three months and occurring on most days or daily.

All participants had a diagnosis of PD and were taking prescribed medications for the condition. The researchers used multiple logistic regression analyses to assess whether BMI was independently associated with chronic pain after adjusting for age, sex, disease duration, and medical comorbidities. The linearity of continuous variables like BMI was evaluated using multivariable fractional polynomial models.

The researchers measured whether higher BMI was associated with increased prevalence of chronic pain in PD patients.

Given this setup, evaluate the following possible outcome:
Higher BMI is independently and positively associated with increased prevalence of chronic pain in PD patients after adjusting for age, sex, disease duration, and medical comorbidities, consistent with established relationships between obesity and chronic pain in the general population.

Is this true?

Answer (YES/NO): YES